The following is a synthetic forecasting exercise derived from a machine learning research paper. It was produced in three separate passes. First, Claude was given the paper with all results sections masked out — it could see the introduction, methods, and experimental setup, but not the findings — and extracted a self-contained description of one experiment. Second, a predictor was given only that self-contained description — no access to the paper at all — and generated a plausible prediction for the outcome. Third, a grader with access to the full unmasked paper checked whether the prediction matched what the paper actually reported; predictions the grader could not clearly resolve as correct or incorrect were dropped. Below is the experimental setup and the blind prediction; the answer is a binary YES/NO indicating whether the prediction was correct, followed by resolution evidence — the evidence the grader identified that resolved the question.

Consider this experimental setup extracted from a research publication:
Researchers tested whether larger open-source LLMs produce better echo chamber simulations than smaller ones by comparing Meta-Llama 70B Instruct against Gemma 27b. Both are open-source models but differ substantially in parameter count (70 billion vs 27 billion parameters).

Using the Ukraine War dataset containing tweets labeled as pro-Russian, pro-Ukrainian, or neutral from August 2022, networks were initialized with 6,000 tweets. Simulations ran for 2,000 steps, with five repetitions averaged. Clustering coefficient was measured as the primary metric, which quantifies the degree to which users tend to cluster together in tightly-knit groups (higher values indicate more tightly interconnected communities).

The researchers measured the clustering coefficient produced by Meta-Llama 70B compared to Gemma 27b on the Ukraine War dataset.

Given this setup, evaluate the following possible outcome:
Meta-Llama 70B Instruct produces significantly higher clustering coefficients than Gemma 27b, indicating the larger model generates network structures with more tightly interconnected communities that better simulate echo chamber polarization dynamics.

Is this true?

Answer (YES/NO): NO